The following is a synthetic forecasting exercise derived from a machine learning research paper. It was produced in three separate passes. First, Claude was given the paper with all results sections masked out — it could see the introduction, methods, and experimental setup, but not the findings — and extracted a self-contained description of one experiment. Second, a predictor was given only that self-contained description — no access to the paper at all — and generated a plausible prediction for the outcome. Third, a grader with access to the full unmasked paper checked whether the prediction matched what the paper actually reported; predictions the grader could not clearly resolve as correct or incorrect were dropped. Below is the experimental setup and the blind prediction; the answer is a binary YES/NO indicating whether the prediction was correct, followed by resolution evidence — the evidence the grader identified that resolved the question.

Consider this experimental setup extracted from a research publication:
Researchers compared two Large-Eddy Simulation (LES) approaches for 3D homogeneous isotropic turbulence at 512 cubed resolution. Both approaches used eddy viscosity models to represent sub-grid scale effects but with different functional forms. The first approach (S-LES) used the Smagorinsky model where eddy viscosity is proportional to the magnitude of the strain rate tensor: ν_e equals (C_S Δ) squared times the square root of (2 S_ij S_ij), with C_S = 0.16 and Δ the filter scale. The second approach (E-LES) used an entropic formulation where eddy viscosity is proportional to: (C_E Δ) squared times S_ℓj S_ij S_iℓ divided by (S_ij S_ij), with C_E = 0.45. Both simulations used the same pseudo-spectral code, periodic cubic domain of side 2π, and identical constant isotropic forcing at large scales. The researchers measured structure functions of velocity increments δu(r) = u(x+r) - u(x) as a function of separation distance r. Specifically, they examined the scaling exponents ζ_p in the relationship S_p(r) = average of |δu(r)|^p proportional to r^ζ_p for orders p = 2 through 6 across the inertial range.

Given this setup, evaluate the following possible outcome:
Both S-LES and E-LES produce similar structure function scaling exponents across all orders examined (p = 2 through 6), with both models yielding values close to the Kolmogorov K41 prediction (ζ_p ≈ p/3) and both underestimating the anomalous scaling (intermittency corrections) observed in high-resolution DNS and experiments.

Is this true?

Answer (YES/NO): NO